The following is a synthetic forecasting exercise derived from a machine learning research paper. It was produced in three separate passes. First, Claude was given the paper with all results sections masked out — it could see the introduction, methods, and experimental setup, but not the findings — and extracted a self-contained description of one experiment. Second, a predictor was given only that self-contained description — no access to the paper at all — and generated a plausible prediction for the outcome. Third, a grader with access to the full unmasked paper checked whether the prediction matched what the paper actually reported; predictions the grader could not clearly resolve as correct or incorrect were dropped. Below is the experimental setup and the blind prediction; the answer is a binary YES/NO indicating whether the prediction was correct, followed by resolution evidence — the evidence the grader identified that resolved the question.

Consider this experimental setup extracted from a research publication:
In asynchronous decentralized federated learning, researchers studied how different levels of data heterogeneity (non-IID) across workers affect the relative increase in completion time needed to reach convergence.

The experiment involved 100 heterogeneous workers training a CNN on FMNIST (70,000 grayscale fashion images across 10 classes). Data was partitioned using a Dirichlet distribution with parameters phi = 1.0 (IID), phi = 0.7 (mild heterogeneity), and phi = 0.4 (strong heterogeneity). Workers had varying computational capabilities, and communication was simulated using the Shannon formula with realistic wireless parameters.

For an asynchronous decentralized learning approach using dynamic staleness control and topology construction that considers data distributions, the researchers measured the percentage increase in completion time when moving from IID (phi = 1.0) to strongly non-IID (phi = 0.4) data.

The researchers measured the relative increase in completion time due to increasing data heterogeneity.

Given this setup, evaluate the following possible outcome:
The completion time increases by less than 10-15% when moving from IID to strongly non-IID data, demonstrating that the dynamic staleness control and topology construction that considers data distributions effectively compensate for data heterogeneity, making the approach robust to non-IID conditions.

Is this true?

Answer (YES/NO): NO